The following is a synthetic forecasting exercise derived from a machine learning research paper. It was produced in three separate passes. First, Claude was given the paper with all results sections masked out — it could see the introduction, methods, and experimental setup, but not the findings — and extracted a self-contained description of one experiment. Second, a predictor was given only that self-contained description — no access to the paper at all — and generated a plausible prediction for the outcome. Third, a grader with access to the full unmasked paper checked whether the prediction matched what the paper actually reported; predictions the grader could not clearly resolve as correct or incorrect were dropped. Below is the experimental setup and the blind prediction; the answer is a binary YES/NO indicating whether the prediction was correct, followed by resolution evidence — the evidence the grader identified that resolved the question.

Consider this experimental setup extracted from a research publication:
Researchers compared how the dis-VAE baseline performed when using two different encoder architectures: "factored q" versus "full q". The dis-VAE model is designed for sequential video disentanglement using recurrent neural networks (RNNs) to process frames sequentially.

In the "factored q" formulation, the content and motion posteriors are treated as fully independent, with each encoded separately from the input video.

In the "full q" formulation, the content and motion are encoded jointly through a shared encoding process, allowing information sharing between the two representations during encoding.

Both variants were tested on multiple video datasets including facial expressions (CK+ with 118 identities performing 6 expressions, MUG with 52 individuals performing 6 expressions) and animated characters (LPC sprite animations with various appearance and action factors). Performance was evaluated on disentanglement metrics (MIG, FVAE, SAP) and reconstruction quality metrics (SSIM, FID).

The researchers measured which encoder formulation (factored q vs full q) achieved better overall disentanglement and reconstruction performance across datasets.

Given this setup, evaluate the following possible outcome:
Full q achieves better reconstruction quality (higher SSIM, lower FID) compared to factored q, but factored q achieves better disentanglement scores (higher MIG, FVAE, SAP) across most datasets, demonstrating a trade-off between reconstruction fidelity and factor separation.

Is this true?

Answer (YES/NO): NO